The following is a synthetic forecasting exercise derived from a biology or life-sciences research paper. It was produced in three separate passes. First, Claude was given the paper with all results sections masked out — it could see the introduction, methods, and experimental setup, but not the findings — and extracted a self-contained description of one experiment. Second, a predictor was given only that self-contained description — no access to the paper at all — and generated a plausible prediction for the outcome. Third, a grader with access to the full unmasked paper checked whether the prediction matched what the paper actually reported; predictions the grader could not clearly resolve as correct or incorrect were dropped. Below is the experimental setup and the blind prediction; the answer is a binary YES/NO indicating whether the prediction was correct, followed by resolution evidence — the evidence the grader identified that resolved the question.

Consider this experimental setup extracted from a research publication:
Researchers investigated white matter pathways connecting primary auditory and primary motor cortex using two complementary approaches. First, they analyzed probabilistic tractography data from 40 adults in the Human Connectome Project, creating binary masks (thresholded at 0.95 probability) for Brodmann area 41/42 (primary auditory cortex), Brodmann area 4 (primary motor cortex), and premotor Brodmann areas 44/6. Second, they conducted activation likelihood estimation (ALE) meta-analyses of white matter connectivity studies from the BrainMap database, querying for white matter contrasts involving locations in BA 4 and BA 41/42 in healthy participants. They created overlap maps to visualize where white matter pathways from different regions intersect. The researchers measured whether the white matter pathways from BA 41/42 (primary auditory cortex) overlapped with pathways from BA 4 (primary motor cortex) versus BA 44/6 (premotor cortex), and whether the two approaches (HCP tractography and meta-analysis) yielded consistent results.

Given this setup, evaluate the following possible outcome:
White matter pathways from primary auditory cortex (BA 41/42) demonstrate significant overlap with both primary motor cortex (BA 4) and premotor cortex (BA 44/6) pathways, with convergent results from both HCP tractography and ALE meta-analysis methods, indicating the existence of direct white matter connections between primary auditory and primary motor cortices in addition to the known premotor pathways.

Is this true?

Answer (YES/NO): NO